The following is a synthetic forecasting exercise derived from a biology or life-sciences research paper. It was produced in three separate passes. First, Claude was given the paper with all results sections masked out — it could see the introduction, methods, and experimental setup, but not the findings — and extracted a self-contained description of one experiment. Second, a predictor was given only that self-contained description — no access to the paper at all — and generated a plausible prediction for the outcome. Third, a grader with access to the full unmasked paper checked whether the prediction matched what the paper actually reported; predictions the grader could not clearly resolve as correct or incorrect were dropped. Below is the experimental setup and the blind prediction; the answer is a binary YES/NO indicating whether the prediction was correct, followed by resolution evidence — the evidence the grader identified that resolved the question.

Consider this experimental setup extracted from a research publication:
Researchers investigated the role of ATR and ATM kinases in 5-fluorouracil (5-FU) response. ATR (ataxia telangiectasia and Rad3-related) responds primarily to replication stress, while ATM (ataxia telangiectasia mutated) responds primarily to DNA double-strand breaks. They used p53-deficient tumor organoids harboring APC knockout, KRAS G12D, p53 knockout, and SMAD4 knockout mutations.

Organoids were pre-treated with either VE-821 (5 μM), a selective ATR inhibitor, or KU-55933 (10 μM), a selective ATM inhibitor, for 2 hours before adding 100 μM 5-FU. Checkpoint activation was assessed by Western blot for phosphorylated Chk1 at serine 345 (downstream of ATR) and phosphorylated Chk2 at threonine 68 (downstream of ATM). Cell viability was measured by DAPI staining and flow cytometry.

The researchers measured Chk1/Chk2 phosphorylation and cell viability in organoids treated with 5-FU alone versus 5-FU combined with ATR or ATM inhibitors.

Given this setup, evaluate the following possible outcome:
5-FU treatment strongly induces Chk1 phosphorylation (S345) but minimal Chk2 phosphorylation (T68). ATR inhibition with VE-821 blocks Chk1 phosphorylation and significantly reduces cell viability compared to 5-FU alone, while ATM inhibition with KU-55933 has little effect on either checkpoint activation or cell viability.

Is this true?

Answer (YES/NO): NO